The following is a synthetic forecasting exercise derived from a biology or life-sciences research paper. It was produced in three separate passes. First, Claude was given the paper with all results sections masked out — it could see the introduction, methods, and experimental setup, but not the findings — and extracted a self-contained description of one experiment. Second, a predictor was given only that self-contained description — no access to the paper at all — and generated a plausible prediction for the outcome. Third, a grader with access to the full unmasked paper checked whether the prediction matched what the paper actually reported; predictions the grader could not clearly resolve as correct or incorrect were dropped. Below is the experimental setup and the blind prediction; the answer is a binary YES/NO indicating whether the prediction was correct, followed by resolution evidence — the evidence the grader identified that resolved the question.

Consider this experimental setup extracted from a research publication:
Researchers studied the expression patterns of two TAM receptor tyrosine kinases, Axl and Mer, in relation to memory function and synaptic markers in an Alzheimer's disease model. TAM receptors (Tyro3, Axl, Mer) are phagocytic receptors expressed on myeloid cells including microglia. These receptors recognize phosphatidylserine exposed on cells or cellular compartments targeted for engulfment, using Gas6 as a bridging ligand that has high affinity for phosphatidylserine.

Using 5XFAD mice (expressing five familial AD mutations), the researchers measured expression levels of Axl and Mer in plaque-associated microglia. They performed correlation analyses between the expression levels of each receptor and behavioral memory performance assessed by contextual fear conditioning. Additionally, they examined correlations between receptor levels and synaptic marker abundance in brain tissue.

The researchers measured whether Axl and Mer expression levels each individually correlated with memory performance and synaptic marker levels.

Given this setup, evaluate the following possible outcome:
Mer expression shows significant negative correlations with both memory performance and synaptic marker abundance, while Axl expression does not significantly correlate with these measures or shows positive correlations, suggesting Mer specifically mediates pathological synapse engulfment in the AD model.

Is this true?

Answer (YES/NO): NO